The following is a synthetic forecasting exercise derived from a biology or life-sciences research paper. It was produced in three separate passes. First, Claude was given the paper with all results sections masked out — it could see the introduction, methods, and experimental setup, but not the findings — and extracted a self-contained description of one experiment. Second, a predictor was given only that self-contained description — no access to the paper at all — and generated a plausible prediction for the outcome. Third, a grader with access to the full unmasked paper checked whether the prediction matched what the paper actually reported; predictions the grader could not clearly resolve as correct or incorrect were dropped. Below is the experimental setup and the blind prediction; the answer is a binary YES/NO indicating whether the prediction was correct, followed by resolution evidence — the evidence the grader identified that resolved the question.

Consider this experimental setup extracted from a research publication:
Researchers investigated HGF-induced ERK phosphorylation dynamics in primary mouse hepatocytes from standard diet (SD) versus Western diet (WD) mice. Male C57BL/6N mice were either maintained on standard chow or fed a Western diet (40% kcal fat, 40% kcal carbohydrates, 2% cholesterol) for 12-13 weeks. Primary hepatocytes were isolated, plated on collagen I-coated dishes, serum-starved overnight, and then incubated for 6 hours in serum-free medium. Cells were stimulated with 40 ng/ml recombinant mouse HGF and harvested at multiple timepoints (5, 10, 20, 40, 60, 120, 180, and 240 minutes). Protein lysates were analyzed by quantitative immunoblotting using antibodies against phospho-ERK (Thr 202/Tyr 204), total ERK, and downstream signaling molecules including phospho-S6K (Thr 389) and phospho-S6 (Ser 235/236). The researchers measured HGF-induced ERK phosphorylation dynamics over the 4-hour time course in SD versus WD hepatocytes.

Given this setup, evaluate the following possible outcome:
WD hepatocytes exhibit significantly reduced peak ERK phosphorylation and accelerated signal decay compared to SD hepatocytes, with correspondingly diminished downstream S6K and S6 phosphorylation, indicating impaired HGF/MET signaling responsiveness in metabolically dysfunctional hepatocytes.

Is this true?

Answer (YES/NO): NO